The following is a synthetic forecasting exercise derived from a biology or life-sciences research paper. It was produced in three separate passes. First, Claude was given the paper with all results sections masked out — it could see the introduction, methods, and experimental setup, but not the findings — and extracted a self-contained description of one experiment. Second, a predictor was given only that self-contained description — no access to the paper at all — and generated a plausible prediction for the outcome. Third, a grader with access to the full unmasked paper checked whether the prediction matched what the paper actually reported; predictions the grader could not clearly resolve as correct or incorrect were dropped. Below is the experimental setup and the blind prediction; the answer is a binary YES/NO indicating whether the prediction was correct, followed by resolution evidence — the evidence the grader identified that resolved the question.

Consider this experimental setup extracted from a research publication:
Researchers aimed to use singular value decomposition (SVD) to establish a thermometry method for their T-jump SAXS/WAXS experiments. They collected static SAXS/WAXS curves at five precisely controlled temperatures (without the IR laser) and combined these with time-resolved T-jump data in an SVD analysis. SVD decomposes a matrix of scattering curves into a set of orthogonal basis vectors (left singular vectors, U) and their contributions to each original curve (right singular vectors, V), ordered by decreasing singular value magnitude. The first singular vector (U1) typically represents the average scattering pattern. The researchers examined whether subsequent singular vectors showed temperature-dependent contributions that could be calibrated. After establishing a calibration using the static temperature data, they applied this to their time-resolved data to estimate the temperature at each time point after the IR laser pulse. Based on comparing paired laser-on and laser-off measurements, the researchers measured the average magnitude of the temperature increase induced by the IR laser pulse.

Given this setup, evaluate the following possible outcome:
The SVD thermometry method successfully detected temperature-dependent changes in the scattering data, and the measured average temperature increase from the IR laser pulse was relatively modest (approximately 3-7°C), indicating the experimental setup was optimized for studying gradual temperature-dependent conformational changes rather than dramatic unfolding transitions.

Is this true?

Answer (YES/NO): NO